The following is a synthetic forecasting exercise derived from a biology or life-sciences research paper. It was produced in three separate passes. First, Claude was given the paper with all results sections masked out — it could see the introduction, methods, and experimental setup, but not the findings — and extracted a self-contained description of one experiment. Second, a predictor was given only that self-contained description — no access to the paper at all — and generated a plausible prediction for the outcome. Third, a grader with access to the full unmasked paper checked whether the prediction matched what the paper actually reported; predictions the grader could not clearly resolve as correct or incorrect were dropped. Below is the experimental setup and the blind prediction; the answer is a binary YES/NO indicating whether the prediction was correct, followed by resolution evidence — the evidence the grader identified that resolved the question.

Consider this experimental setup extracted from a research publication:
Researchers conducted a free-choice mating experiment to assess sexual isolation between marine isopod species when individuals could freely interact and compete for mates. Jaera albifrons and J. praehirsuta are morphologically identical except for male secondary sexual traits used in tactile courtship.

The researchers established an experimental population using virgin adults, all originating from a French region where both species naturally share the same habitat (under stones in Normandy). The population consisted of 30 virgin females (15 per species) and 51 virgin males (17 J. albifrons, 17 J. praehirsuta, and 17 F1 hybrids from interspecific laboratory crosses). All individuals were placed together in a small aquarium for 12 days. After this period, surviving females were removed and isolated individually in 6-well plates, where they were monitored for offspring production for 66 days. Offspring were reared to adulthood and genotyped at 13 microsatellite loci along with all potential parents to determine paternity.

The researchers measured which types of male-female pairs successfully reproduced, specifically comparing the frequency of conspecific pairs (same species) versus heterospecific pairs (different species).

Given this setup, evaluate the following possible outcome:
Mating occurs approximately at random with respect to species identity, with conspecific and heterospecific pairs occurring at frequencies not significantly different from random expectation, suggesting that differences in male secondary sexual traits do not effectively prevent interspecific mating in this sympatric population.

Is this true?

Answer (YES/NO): NO